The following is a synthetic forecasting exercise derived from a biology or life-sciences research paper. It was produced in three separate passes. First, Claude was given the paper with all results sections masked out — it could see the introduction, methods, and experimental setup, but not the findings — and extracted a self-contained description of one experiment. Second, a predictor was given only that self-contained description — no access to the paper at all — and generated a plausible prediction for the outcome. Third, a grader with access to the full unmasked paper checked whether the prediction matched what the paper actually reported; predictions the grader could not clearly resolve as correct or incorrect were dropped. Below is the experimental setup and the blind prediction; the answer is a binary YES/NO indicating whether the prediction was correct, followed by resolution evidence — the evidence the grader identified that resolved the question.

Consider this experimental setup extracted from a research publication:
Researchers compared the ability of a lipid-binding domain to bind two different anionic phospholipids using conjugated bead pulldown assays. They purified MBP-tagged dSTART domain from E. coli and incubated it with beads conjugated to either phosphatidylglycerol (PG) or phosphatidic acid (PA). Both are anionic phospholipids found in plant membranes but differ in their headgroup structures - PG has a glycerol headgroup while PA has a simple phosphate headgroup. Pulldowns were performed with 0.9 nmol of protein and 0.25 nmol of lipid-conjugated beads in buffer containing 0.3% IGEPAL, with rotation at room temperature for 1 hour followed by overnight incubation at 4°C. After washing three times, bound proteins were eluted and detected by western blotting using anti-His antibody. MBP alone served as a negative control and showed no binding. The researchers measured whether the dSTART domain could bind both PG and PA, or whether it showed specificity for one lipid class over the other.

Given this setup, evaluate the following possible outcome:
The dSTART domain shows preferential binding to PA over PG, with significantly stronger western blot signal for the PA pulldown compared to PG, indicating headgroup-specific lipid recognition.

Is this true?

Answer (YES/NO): NO